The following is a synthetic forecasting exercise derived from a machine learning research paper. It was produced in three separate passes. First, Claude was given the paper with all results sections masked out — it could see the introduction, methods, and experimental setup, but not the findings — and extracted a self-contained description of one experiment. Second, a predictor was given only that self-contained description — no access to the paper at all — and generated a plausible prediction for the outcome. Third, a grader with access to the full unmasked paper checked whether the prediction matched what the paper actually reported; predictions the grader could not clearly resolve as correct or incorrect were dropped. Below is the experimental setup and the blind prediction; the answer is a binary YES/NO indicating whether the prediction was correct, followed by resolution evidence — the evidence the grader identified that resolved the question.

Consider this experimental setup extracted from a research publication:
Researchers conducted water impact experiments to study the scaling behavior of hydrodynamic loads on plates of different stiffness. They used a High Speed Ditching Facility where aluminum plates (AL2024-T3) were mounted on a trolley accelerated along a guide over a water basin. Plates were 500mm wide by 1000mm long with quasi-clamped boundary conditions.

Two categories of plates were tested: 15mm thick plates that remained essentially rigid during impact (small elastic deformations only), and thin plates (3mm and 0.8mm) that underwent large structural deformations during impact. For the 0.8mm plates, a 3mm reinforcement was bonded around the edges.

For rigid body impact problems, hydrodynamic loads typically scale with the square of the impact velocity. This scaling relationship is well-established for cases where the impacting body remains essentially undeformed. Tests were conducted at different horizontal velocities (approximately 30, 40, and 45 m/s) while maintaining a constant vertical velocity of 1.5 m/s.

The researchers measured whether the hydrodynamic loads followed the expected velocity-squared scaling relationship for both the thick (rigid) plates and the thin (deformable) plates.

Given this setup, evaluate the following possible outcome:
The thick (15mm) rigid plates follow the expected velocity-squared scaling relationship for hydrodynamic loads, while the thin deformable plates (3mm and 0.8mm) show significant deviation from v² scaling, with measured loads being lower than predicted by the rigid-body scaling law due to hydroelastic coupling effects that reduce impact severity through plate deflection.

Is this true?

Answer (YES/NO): NO